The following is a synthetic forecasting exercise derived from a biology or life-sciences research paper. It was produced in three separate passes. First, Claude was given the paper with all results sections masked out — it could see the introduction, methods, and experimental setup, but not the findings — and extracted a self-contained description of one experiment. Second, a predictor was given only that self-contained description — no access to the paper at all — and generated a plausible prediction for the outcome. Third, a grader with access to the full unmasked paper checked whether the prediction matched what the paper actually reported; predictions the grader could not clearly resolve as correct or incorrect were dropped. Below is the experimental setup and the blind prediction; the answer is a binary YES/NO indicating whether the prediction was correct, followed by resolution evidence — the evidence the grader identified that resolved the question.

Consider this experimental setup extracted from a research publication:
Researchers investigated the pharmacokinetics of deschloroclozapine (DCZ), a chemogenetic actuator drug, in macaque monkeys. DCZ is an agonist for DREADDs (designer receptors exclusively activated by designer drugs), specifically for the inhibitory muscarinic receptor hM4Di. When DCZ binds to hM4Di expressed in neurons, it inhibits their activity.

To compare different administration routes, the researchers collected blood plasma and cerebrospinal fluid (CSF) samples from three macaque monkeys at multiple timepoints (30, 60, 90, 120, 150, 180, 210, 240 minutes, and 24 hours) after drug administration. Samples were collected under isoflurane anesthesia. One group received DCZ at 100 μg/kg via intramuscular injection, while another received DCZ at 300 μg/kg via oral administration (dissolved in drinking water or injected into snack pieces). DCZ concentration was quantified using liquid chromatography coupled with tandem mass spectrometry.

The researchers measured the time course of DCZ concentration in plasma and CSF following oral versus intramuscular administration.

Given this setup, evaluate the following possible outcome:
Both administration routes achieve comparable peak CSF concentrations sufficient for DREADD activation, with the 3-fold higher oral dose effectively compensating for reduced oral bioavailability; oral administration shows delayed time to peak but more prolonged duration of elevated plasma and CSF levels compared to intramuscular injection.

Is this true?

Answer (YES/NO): NO